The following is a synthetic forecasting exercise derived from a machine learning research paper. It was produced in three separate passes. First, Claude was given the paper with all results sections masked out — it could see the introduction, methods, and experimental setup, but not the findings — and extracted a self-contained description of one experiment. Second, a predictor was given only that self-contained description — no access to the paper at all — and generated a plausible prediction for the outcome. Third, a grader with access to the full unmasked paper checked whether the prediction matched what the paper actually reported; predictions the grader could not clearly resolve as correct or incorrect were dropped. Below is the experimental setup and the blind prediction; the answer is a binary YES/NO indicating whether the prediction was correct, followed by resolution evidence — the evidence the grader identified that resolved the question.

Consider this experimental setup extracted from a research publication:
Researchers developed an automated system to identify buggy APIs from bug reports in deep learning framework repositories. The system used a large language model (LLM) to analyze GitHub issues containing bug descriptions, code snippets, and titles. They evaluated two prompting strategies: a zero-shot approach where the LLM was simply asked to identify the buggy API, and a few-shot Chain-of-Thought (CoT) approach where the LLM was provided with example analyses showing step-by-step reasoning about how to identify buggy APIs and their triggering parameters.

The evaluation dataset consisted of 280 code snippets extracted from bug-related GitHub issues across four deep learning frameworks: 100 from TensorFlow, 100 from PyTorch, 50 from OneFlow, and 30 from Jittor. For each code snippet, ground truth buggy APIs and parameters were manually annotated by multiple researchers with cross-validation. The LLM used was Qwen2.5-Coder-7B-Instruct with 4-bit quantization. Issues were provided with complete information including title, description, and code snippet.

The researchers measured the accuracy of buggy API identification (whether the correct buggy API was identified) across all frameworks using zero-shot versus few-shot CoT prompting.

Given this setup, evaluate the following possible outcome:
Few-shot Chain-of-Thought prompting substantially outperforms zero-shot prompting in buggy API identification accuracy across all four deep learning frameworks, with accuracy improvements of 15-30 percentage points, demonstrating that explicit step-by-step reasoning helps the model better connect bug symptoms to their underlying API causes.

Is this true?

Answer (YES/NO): NO